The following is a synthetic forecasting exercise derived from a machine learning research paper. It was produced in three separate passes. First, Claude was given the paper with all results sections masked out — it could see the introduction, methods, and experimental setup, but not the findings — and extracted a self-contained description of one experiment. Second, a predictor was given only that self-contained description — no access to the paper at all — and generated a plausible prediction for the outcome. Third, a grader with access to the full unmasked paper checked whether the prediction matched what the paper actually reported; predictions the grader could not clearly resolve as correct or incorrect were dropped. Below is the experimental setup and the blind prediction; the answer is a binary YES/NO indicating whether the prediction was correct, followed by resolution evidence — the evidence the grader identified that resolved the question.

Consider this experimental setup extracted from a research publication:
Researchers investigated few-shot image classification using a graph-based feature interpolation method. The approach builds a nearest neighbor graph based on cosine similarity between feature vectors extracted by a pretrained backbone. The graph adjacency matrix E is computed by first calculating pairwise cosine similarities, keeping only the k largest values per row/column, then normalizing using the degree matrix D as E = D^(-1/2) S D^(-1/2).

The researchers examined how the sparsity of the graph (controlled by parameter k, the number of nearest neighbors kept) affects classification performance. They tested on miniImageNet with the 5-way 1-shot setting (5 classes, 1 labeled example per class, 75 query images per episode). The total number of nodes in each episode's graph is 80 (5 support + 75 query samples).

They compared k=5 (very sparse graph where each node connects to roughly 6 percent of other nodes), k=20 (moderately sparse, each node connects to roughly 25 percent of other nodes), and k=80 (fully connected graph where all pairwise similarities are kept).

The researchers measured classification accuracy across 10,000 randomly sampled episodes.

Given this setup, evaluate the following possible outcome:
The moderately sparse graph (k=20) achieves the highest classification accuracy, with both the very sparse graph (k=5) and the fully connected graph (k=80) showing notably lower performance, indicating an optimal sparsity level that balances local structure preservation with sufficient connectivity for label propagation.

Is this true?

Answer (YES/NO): NO